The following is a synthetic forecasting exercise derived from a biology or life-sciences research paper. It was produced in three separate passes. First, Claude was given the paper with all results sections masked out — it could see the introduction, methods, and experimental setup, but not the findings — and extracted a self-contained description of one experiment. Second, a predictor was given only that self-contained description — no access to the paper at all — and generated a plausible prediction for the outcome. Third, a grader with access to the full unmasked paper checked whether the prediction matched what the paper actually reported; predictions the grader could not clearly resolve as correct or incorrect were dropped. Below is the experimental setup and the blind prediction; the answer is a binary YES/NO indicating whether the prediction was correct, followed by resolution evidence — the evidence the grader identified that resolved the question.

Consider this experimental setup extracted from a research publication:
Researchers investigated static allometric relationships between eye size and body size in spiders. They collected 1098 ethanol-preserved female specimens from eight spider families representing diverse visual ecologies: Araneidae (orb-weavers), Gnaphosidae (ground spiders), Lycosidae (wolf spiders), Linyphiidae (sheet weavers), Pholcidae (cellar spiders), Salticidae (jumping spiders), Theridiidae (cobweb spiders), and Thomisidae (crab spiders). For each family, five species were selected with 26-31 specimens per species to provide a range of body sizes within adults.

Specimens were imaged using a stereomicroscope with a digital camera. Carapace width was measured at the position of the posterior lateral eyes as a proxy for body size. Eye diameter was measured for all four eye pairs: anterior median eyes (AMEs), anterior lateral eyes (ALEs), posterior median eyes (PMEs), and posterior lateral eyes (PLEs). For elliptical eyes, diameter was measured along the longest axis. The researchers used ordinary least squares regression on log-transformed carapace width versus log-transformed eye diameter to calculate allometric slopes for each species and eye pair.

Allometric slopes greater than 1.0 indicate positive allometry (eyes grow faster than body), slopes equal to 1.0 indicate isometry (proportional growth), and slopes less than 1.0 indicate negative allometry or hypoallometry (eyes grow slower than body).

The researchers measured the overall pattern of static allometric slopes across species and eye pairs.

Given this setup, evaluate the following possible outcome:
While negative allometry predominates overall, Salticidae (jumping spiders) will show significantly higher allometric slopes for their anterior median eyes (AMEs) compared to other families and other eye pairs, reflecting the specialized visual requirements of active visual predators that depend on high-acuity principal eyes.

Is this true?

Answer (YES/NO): NO